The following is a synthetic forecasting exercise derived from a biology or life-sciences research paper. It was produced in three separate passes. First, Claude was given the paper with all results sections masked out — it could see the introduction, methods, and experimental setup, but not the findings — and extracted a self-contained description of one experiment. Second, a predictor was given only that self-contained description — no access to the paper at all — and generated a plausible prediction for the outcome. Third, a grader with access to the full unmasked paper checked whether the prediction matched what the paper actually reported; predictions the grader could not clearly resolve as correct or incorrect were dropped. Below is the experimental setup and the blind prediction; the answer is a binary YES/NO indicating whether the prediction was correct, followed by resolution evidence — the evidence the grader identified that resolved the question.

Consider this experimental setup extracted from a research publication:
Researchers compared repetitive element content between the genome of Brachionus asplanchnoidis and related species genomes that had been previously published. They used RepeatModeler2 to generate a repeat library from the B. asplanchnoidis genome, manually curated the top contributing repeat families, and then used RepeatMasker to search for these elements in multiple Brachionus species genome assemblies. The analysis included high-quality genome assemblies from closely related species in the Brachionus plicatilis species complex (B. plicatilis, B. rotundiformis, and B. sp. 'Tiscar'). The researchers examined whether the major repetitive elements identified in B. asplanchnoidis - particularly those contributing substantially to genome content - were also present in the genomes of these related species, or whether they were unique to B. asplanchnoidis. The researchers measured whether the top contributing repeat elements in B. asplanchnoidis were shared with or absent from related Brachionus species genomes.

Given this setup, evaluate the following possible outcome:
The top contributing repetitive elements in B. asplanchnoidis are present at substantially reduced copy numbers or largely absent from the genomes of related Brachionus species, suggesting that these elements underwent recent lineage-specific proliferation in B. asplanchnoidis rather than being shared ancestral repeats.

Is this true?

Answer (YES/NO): NO